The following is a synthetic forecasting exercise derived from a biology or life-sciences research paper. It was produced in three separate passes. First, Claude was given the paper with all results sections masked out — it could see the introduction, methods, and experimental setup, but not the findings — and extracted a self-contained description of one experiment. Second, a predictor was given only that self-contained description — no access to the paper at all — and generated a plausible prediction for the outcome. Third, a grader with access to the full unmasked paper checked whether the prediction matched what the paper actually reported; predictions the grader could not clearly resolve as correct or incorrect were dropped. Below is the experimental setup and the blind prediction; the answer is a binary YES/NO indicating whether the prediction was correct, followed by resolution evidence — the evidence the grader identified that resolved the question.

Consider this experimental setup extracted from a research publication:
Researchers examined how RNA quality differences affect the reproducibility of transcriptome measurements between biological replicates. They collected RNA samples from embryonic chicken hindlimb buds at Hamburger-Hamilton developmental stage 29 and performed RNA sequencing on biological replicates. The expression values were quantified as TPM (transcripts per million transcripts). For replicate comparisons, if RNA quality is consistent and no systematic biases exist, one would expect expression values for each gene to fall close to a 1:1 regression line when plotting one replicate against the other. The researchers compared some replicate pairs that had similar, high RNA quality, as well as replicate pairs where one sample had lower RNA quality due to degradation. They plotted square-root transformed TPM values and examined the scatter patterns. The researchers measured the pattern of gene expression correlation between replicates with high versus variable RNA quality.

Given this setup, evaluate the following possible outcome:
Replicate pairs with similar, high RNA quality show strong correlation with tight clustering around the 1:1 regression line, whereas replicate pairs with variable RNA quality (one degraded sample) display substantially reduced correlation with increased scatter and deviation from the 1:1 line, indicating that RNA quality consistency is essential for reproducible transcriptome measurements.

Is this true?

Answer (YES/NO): YES